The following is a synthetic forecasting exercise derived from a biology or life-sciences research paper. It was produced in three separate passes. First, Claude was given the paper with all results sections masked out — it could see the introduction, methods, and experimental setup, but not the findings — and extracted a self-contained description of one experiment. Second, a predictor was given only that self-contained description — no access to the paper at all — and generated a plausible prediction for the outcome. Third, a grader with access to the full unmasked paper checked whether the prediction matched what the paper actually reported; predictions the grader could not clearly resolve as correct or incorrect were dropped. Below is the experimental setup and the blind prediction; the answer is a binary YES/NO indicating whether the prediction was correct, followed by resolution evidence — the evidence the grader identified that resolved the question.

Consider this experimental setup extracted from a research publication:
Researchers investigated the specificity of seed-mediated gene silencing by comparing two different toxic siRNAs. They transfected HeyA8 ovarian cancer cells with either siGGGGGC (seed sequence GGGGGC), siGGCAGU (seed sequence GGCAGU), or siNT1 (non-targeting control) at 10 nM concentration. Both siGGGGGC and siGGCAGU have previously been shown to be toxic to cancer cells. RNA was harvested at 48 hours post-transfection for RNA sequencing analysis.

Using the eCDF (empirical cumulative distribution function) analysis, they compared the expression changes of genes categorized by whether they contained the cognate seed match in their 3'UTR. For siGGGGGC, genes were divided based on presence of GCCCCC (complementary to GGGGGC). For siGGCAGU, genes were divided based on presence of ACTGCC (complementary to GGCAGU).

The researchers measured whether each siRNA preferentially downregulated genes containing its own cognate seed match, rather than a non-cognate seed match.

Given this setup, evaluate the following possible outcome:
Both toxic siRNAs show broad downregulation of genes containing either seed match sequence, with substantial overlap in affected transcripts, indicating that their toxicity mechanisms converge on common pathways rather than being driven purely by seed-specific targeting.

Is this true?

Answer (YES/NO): NO